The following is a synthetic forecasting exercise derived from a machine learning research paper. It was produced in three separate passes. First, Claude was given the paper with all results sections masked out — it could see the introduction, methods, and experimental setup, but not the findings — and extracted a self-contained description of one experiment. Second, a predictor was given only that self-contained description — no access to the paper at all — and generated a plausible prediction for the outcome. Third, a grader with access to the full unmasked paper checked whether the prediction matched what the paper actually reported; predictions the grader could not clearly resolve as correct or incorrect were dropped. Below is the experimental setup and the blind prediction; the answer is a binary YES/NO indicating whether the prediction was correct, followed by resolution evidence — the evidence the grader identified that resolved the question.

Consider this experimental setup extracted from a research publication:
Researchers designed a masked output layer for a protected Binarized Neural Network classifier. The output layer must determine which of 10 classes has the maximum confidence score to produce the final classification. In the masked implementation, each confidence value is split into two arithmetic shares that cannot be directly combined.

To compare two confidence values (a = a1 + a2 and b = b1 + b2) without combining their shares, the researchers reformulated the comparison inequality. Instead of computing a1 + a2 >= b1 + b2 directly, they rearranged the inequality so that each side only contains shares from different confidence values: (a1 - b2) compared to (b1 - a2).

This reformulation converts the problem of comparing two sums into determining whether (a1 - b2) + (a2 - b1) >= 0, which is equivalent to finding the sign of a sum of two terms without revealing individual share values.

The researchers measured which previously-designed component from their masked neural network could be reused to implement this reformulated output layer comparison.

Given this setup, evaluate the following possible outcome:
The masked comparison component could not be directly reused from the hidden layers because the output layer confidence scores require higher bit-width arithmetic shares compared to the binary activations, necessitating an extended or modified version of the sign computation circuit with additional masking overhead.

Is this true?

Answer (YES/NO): NO